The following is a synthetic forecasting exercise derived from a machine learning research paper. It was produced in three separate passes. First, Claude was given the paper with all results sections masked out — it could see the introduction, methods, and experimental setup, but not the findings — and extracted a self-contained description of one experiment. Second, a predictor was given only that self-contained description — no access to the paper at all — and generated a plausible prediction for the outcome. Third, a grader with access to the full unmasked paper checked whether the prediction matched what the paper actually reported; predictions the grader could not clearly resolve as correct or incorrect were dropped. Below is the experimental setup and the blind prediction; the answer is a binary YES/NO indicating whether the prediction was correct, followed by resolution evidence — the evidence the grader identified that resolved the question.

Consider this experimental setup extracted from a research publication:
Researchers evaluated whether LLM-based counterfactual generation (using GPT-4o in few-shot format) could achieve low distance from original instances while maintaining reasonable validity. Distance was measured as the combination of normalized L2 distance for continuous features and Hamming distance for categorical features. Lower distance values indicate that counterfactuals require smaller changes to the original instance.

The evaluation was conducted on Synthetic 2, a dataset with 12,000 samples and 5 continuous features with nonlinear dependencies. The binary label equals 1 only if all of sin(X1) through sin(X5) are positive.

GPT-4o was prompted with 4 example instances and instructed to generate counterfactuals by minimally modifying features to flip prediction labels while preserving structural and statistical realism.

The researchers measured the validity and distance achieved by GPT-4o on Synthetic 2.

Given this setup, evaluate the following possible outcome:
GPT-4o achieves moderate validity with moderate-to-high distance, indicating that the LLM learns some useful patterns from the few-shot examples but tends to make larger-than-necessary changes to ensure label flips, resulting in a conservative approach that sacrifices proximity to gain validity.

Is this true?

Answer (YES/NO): NO